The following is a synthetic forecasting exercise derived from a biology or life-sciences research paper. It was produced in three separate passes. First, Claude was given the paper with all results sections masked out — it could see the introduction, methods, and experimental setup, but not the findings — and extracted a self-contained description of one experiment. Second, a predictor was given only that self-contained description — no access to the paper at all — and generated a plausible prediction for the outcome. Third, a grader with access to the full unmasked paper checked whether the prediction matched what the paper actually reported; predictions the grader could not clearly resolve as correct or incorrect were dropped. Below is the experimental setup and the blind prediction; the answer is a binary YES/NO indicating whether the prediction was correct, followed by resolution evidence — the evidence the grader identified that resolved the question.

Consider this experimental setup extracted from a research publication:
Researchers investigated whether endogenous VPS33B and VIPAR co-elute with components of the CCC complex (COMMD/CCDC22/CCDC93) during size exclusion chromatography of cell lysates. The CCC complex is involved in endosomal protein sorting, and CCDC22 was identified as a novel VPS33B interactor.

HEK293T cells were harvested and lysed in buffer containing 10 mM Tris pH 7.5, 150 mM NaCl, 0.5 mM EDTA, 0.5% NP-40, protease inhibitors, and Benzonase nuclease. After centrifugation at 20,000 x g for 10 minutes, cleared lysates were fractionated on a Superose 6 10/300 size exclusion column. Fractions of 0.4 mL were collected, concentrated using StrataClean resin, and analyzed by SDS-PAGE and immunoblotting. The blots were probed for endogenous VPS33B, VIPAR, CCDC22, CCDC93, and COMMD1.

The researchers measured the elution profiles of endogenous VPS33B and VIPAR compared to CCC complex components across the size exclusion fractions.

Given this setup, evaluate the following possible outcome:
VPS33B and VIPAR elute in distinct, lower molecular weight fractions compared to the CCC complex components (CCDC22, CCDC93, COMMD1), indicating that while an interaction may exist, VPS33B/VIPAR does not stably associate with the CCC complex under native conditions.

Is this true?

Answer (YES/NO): YES